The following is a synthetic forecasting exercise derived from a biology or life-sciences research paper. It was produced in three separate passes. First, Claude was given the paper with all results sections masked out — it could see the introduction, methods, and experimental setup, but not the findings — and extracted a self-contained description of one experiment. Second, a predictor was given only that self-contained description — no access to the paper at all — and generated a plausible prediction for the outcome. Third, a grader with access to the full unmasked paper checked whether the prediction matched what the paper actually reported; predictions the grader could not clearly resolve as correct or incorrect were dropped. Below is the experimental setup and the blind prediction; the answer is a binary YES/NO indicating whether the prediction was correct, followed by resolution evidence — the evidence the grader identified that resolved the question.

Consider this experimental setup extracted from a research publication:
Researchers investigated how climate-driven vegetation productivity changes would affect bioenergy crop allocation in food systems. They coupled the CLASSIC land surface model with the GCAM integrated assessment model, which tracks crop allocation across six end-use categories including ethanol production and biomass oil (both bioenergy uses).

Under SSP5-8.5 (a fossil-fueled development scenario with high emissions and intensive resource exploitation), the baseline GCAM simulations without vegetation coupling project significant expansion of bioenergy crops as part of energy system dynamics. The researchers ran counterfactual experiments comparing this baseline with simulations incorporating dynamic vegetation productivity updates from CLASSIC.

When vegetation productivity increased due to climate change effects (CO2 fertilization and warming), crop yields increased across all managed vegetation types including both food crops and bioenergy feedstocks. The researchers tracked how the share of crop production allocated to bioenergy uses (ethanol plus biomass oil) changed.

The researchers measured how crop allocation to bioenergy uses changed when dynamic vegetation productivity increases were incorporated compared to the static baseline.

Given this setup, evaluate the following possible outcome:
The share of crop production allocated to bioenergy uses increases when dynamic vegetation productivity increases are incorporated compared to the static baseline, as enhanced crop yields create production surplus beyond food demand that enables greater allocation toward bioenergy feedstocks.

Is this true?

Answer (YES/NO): YES